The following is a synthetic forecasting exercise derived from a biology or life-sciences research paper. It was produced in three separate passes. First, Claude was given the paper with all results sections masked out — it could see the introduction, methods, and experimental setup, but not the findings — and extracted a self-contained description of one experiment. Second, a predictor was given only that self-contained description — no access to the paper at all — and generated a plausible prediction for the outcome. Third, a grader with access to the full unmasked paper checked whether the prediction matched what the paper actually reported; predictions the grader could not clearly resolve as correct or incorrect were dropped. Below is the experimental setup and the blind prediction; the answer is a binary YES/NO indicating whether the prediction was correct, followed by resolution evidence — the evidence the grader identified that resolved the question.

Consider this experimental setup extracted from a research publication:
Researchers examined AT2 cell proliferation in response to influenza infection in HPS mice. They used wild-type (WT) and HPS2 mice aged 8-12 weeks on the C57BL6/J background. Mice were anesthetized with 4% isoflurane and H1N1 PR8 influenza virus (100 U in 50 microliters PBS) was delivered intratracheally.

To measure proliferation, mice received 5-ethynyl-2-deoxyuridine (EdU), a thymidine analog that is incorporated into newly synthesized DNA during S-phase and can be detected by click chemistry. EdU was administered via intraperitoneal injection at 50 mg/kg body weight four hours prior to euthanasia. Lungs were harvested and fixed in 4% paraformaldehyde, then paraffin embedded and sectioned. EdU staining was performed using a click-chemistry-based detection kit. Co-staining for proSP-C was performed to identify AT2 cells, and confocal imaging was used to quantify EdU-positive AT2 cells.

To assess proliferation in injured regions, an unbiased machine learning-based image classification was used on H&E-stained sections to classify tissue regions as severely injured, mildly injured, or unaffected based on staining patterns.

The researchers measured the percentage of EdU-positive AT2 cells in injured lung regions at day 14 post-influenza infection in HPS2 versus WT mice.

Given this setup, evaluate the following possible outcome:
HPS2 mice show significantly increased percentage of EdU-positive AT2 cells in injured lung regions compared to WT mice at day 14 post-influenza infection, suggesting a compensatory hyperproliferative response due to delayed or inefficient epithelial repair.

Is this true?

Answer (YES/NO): NO